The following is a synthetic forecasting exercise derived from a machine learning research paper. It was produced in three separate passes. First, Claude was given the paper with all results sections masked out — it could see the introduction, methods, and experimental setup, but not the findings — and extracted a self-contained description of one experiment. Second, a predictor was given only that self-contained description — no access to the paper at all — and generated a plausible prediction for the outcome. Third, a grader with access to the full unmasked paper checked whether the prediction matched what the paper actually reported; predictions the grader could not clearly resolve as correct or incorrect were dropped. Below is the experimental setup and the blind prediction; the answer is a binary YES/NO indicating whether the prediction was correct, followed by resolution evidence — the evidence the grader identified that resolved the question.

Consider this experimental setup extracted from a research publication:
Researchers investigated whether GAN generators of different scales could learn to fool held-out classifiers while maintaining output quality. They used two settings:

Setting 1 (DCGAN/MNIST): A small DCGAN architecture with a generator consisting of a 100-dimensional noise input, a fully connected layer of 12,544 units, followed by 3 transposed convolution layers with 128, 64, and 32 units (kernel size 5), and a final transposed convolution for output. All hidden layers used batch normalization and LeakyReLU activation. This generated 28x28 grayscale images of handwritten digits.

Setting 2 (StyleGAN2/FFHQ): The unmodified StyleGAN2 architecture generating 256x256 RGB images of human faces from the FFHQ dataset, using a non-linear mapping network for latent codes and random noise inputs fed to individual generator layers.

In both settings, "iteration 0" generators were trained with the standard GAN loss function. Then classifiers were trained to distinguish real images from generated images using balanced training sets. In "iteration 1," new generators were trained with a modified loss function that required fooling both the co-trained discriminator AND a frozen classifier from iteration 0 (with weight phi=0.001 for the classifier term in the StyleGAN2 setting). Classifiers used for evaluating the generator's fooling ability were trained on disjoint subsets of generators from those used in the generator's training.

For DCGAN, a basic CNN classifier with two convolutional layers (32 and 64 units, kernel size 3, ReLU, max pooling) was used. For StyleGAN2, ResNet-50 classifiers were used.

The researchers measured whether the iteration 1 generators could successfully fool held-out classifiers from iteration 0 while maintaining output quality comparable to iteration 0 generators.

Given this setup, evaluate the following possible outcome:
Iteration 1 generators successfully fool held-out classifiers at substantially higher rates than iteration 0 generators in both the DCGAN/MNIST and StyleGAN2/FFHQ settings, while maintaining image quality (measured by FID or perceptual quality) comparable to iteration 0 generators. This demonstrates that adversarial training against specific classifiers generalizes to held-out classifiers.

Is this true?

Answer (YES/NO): NO